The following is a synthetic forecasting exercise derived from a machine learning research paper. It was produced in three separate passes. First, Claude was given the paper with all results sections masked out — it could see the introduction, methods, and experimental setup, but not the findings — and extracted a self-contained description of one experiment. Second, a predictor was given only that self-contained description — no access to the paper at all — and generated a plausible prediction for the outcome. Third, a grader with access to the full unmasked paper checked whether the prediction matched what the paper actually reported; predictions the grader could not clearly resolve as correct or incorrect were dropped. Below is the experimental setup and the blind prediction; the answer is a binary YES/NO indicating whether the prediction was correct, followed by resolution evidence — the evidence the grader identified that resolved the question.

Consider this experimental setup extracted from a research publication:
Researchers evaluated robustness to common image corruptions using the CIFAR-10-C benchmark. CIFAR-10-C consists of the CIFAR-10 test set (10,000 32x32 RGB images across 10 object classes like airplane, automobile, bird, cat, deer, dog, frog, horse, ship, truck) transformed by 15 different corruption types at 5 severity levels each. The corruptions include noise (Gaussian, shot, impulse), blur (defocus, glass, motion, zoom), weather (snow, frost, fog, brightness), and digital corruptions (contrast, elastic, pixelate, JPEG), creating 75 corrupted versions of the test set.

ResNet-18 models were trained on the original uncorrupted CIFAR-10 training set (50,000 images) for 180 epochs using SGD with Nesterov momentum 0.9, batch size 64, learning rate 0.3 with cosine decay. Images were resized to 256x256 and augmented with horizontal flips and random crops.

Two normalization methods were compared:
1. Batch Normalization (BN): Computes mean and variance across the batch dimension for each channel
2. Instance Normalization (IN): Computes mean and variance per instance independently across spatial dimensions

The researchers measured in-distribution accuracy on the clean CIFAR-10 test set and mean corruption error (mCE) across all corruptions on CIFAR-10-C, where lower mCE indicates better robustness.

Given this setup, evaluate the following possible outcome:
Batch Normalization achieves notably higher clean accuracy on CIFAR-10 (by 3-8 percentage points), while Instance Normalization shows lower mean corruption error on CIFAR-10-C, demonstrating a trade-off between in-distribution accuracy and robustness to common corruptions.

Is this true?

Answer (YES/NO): NO